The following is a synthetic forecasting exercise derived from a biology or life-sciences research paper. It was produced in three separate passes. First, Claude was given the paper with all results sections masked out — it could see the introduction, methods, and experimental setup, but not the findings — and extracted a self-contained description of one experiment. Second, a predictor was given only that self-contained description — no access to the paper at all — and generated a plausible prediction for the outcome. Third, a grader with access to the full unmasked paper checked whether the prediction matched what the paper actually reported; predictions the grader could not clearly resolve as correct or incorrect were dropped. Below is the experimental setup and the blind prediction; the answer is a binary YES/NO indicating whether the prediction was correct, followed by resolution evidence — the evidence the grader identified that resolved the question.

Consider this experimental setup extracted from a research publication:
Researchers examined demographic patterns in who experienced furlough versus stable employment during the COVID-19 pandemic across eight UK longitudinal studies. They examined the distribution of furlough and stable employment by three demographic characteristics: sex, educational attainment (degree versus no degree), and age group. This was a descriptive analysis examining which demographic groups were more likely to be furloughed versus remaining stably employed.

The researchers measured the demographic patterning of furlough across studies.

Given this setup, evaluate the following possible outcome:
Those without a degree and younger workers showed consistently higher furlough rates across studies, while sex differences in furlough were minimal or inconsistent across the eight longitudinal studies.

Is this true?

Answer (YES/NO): NO